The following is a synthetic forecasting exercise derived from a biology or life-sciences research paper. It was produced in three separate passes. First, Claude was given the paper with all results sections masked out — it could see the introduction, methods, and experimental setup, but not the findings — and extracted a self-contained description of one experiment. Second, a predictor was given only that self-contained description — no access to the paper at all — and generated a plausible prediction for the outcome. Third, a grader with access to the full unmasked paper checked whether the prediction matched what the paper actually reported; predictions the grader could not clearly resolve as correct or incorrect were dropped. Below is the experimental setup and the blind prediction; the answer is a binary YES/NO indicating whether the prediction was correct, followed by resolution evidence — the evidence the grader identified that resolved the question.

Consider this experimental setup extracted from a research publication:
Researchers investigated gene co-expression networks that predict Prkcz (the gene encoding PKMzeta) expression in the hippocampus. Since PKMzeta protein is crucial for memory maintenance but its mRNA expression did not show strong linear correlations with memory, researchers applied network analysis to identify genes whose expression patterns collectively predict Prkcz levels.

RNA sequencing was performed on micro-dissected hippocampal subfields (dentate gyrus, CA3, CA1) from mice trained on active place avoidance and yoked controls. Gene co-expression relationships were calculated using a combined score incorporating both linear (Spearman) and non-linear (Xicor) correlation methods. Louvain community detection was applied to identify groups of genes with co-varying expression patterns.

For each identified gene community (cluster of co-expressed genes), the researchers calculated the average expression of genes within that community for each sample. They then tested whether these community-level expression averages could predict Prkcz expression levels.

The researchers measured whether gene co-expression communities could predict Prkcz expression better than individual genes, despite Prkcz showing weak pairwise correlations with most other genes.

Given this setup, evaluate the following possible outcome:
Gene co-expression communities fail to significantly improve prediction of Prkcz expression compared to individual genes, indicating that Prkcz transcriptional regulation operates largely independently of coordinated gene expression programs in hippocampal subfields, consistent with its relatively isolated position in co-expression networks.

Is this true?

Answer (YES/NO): NO